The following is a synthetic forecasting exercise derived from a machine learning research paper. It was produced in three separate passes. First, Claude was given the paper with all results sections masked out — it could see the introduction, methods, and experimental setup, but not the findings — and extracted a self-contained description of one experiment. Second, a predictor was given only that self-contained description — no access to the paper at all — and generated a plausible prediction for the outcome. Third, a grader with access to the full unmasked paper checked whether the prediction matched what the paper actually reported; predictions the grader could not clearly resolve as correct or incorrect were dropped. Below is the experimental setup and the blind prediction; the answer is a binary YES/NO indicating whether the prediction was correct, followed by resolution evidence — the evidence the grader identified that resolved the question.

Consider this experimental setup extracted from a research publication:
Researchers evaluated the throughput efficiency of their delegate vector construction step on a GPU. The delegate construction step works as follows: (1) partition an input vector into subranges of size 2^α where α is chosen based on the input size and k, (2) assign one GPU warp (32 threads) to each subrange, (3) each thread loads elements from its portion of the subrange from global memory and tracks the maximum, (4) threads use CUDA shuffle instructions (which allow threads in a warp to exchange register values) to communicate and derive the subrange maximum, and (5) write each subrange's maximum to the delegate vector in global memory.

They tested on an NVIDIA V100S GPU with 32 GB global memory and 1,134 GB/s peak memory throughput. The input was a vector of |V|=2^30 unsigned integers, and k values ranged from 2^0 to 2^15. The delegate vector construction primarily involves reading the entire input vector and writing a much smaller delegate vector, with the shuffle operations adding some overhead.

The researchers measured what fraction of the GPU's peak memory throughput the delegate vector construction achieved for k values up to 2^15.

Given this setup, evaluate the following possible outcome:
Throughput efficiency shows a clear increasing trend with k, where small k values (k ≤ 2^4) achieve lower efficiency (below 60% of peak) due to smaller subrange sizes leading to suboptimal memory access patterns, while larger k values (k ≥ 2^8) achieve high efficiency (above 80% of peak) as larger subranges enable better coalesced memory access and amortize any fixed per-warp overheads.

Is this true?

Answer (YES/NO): NO